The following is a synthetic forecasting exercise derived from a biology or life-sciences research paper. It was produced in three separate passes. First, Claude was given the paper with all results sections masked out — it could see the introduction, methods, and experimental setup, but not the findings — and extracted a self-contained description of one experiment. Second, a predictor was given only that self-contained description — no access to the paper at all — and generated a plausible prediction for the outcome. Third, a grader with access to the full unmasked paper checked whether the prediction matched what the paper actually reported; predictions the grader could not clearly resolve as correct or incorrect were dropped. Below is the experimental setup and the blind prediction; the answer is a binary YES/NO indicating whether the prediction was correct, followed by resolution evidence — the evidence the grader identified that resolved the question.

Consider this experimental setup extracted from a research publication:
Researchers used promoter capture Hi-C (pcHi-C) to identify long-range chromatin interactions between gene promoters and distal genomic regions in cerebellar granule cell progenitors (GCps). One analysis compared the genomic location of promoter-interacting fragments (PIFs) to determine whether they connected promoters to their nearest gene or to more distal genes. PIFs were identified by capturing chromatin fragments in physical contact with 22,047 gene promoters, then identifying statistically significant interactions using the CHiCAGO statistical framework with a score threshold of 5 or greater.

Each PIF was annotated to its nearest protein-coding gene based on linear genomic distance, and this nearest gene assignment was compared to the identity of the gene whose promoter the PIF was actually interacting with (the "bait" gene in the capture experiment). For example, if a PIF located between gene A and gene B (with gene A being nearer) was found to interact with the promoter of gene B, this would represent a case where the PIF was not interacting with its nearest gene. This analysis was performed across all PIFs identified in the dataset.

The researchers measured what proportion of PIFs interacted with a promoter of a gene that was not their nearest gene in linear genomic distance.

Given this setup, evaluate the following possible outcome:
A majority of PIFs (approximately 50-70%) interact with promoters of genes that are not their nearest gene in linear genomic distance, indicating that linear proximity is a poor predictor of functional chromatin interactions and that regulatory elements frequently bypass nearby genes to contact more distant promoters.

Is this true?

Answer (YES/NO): NO